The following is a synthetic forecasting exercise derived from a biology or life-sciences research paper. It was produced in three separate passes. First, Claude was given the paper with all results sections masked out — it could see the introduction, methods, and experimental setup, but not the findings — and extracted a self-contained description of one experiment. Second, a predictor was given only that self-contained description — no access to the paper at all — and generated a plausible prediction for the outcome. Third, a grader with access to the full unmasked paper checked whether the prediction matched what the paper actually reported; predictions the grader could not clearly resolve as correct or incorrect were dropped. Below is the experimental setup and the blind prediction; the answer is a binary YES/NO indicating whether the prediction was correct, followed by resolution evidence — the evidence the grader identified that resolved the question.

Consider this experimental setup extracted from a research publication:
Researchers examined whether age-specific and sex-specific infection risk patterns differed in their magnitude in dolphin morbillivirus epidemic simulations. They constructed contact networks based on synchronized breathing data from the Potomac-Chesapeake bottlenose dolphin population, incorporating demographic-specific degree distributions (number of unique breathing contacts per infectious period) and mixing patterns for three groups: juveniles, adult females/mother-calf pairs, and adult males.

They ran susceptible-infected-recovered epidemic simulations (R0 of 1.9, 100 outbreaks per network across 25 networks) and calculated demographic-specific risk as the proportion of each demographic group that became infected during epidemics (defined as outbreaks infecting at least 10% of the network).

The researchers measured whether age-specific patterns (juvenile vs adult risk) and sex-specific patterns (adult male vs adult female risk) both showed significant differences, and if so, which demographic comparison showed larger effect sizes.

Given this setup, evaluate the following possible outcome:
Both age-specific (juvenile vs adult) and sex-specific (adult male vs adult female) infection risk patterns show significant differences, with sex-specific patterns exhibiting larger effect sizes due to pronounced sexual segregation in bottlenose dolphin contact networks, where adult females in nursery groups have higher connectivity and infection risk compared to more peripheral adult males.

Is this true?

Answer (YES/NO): NO